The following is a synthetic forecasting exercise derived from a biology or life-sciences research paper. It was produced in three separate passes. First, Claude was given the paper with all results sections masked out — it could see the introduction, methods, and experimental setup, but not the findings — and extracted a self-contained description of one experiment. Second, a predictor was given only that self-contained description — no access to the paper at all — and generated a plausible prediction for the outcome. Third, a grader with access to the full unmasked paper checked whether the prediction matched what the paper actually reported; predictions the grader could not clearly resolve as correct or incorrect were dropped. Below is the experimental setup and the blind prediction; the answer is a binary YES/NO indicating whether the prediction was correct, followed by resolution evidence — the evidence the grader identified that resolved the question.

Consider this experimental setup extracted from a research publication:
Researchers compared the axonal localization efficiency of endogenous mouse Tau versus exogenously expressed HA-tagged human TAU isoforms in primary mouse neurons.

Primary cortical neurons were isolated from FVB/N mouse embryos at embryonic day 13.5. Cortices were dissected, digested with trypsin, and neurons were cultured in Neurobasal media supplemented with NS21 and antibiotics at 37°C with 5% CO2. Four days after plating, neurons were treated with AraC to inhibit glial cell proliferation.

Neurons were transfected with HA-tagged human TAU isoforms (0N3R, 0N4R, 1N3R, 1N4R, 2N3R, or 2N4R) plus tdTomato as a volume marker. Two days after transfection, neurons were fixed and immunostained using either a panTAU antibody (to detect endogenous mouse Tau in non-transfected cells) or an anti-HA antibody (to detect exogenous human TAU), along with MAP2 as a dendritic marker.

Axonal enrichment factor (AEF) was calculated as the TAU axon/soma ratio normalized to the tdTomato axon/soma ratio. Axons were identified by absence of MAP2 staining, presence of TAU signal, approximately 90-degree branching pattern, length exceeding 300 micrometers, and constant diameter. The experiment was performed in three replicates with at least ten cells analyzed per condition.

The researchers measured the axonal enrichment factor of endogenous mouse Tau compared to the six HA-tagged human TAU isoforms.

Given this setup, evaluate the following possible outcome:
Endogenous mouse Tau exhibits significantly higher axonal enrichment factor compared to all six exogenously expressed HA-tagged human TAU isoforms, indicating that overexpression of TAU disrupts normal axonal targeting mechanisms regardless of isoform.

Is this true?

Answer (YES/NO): YES